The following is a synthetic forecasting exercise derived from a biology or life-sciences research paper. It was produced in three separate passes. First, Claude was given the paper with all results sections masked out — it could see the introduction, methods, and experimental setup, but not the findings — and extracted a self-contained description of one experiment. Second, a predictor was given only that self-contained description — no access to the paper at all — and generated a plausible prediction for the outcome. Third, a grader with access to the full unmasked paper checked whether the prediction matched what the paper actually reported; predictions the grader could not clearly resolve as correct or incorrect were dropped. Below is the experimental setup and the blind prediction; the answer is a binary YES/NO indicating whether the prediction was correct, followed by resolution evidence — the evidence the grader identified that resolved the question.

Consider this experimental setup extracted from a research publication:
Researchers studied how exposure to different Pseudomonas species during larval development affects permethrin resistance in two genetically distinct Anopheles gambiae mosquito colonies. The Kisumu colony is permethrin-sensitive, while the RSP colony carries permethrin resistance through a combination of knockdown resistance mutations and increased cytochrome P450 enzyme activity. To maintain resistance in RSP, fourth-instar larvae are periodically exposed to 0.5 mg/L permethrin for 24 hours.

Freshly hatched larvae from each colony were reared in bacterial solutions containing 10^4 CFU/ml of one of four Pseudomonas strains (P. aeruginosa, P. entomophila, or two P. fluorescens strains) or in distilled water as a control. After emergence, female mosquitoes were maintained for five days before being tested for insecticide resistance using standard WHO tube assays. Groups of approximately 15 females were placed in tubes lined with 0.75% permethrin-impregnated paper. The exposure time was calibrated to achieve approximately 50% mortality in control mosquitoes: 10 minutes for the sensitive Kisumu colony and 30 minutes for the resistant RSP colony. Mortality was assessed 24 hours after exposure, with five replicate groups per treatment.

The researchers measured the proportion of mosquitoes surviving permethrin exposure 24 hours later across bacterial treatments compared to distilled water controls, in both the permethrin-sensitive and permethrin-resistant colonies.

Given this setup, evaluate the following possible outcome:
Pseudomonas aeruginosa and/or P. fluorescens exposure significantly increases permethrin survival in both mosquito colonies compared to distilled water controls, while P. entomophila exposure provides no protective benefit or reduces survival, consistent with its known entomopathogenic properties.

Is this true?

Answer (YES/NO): NO